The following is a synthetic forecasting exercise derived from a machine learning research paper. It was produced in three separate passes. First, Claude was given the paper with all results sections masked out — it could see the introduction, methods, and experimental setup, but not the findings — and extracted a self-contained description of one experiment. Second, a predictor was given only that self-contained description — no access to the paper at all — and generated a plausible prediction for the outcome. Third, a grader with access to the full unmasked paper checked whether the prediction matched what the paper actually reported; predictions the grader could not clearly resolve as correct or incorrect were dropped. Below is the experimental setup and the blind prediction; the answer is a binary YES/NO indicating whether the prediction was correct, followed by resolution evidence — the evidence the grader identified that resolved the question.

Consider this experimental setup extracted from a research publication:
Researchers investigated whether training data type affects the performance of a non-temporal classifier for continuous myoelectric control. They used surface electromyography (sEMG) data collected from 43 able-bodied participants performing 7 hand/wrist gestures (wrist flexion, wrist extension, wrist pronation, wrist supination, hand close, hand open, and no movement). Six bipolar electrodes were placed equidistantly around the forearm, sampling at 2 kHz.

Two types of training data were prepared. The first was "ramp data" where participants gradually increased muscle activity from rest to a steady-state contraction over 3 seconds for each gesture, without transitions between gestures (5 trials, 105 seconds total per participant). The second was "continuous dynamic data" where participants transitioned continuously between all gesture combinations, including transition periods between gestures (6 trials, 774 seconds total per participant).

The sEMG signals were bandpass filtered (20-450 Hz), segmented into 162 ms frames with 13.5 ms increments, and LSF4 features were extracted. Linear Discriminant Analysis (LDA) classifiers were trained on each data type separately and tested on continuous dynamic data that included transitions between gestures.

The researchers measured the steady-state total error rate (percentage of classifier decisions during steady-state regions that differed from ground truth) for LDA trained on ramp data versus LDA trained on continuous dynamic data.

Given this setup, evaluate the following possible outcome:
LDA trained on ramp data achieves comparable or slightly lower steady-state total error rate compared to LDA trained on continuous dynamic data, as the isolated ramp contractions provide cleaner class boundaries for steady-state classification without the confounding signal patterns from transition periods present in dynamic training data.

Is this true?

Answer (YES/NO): NO